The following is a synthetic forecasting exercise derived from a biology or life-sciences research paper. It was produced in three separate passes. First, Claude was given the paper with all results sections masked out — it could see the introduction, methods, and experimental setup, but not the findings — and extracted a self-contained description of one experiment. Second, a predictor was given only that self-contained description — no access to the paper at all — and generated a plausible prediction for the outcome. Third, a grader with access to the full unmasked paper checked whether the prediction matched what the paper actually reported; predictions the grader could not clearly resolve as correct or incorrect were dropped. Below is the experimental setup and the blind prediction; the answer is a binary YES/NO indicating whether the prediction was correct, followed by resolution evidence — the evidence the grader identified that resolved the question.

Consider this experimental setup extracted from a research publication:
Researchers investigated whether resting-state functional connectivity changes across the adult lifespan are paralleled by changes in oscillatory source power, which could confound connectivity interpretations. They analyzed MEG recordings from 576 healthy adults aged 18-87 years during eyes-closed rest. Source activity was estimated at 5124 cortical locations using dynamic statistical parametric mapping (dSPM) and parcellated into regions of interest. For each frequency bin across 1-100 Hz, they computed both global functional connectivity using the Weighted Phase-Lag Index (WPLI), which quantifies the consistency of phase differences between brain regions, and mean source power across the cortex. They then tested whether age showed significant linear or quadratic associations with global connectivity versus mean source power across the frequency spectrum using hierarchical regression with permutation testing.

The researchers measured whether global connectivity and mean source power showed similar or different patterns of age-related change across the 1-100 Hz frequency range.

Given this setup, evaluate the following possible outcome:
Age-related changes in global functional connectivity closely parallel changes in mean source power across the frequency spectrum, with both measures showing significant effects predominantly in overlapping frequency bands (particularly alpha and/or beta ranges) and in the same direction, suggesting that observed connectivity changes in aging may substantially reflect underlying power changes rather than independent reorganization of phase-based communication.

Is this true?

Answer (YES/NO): NO